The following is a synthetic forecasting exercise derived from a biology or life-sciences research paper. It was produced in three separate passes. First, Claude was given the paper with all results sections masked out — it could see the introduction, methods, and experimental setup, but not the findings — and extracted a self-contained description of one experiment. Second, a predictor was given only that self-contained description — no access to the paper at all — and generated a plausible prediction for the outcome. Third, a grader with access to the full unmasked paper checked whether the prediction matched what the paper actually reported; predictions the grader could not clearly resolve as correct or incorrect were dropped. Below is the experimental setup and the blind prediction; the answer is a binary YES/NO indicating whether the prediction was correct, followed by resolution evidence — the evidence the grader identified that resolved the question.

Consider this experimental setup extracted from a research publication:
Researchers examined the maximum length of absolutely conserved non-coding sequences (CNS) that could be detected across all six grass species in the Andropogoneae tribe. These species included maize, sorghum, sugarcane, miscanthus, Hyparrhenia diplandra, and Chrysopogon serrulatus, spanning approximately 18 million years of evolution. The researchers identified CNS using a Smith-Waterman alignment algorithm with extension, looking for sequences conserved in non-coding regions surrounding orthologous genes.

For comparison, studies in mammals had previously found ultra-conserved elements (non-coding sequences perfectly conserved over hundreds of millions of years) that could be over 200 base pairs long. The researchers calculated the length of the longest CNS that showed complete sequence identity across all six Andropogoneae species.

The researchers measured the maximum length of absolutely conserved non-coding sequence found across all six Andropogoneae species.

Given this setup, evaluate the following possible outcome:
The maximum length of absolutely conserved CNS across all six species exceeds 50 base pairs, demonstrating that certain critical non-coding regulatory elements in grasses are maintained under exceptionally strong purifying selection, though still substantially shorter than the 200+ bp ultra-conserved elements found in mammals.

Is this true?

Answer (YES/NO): YES